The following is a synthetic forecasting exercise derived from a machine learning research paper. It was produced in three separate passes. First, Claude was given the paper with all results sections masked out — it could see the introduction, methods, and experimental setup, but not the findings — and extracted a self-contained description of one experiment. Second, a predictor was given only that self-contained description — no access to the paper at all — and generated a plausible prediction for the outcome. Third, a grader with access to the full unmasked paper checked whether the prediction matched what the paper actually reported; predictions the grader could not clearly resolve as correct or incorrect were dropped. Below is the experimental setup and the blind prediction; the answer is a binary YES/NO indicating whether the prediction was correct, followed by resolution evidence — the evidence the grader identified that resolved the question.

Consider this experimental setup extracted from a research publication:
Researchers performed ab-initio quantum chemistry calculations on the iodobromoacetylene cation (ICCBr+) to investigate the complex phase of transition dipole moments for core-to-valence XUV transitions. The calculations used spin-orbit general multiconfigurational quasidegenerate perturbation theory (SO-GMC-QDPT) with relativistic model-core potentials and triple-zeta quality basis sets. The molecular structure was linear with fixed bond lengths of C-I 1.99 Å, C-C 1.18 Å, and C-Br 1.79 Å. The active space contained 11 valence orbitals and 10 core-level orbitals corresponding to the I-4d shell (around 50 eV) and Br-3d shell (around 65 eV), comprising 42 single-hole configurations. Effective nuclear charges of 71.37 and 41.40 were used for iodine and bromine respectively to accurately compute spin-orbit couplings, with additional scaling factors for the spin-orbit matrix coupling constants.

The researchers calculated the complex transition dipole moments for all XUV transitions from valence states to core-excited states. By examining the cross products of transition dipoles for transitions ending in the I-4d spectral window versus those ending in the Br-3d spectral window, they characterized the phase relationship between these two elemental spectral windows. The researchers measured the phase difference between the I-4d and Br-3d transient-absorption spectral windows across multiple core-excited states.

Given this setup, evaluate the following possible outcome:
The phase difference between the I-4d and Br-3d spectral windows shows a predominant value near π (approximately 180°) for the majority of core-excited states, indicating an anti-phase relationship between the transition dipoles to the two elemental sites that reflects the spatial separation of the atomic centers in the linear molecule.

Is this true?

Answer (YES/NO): YES